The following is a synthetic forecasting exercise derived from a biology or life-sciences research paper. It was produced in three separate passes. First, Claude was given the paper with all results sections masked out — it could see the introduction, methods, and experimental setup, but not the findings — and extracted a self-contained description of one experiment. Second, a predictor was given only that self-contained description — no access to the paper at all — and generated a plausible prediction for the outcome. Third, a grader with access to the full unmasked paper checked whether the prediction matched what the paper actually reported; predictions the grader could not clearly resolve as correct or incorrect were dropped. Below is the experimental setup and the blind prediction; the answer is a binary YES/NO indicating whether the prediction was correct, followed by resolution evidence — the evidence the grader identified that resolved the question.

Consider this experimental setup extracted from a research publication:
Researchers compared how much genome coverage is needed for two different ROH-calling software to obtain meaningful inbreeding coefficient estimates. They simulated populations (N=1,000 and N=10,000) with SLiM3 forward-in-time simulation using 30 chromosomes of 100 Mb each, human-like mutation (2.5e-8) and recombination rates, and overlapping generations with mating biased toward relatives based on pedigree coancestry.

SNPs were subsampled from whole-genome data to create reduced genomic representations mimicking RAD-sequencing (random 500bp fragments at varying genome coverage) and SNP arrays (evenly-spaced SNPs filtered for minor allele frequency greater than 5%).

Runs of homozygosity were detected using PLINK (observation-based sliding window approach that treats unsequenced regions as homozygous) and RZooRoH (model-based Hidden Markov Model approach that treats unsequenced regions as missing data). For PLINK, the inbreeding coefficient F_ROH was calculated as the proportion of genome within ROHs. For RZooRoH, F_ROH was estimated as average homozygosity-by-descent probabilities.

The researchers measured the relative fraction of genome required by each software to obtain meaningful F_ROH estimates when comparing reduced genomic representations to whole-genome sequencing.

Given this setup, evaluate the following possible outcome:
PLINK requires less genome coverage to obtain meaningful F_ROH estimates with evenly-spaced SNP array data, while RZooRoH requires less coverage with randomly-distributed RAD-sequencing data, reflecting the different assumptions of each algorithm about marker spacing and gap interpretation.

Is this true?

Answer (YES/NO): NO